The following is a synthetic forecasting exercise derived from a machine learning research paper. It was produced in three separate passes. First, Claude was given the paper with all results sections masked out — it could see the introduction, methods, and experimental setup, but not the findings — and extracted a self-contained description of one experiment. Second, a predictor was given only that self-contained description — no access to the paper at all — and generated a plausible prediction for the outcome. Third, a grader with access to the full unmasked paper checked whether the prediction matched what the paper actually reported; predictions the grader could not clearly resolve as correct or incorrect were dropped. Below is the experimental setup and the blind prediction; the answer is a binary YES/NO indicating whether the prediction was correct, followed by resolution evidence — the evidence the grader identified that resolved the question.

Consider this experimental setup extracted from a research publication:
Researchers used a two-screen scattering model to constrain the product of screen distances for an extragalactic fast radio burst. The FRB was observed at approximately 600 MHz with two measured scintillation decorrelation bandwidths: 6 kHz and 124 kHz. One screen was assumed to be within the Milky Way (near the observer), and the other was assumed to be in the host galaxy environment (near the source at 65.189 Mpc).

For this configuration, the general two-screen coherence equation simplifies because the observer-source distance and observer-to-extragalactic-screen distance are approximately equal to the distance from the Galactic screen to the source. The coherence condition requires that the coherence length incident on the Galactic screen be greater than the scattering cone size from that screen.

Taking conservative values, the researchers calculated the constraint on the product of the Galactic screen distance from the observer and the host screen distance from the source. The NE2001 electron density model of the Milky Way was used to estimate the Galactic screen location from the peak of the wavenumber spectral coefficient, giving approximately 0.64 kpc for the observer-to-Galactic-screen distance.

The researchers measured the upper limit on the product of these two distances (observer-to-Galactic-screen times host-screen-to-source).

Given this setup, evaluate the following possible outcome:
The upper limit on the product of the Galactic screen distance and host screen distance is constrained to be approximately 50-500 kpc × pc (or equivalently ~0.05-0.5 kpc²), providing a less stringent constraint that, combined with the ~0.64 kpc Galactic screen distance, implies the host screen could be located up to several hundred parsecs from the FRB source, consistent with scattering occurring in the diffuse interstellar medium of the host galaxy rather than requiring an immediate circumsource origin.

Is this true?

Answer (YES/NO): NO